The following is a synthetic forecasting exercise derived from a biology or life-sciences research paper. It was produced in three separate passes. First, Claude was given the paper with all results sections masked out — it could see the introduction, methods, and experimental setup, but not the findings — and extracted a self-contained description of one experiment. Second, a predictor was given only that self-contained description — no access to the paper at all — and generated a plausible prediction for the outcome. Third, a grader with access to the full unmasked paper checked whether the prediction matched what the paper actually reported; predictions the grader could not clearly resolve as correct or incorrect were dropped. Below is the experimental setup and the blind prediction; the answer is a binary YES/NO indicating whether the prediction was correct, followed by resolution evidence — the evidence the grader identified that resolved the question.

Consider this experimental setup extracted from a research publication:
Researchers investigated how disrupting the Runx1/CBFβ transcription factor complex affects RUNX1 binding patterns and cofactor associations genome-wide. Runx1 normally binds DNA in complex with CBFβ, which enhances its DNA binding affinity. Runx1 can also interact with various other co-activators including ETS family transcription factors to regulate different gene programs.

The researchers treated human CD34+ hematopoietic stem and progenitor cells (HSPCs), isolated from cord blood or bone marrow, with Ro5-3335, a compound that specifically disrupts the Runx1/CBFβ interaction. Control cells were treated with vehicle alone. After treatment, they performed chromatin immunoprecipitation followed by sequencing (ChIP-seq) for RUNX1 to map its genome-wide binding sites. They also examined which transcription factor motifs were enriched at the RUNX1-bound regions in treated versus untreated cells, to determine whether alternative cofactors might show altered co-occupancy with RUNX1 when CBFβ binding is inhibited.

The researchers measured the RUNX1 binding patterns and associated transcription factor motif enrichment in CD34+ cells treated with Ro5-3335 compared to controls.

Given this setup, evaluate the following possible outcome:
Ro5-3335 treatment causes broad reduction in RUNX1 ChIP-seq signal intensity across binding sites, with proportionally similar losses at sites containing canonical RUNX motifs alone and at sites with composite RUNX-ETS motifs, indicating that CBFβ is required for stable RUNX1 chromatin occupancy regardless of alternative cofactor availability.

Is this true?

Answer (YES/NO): NO